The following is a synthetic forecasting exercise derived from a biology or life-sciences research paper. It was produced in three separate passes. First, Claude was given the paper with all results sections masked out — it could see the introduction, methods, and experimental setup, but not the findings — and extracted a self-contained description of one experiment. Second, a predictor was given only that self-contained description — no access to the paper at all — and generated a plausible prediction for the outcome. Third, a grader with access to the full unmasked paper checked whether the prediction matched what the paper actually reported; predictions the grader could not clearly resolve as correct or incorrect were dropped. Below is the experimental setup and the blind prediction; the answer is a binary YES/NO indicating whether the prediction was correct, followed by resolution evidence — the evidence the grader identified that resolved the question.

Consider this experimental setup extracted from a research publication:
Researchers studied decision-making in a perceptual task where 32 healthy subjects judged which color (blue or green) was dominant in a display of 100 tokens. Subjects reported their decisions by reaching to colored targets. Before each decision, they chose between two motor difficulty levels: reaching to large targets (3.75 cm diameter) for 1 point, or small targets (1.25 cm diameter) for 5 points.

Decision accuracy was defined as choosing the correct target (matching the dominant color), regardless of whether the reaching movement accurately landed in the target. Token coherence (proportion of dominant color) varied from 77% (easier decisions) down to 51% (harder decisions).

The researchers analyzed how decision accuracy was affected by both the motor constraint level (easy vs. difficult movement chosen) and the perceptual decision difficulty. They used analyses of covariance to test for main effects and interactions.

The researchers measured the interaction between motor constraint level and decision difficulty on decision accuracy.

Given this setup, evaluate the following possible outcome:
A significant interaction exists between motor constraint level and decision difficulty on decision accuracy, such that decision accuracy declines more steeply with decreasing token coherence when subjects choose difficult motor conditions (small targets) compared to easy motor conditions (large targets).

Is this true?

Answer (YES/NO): NO